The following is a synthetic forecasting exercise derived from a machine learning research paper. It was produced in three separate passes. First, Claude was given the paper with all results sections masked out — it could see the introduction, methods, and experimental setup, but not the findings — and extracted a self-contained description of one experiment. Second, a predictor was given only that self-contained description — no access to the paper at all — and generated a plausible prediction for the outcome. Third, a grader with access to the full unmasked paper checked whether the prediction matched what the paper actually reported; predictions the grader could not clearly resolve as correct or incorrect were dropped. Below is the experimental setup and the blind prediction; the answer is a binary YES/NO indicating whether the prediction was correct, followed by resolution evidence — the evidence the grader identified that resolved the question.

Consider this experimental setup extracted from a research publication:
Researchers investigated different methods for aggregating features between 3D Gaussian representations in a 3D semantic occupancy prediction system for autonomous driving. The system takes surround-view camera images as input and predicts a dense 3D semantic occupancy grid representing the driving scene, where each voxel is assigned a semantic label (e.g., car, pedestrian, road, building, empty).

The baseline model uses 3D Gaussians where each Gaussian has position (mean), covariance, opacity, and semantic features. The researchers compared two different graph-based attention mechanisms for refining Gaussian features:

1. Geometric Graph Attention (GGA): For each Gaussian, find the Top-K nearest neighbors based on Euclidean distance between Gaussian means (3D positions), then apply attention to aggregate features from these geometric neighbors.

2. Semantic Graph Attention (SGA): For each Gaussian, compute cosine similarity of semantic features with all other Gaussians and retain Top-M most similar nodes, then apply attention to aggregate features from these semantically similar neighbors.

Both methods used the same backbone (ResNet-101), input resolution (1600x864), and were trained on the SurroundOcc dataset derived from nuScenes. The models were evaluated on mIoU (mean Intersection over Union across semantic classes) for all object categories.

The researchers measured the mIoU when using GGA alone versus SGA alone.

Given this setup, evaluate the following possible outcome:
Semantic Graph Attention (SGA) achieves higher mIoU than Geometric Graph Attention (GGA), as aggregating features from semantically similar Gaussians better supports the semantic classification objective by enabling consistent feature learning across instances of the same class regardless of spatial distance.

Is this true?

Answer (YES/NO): YES